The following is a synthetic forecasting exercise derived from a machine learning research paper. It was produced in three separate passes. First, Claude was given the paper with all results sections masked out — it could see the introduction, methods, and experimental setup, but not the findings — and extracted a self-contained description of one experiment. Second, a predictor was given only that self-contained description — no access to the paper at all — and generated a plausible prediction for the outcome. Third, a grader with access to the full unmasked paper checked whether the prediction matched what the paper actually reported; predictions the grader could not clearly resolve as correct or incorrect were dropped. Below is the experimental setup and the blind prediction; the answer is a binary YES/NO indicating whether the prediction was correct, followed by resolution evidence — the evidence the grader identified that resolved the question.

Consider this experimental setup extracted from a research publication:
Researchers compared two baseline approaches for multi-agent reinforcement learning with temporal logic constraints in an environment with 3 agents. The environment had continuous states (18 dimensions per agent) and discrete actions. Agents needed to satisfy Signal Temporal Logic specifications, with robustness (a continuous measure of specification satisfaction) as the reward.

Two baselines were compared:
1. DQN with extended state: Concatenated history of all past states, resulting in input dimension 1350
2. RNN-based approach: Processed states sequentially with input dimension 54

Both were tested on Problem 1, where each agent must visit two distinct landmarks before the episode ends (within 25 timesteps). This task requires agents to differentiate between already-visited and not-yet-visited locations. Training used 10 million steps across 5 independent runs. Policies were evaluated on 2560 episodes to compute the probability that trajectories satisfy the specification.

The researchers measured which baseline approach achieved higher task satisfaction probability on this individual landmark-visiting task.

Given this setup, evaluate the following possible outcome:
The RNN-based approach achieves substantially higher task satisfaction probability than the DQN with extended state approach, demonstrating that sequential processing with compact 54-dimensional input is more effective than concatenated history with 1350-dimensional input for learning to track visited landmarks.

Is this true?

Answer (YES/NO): NO